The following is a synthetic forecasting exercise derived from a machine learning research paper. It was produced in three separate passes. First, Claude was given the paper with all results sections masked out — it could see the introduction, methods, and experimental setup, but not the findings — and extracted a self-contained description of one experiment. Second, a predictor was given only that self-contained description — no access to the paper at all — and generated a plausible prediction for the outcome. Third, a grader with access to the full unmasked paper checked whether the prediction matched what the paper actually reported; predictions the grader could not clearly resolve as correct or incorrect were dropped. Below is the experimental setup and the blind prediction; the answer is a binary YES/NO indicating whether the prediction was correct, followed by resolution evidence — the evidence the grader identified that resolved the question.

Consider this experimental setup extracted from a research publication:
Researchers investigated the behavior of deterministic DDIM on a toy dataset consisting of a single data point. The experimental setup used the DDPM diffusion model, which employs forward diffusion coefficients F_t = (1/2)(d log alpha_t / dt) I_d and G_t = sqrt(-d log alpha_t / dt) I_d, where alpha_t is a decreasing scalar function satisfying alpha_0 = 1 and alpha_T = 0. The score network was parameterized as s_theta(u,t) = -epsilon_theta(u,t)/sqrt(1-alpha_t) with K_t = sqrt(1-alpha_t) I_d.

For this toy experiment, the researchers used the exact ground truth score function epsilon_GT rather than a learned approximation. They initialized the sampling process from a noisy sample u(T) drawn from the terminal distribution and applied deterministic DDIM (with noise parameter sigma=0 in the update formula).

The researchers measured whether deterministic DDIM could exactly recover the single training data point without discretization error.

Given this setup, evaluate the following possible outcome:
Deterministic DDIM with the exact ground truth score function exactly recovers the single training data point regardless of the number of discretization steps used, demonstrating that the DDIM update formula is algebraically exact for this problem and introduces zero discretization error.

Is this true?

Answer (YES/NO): YES